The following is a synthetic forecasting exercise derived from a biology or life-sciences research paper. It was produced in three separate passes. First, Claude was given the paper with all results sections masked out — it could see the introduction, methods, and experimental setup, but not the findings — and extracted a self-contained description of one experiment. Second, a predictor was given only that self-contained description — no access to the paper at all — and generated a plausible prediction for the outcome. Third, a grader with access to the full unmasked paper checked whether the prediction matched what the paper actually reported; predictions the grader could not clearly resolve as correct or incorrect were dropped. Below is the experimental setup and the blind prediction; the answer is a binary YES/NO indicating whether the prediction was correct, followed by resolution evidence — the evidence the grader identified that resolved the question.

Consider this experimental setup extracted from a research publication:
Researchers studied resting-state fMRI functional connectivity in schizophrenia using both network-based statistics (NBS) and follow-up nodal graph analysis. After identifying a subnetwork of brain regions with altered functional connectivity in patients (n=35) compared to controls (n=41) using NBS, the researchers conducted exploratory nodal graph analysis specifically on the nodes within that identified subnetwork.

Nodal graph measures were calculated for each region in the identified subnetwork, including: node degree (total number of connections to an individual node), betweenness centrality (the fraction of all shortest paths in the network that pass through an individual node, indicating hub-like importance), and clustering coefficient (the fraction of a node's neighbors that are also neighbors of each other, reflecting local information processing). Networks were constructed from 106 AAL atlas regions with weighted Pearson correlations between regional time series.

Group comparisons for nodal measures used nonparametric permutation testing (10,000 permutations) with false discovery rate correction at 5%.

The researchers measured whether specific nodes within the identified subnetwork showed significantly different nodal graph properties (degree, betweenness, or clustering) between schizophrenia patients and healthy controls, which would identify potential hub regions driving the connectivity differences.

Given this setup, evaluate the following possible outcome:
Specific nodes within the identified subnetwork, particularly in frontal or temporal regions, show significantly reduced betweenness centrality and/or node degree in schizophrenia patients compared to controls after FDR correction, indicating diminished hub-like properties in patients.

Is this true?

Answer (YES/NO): NO